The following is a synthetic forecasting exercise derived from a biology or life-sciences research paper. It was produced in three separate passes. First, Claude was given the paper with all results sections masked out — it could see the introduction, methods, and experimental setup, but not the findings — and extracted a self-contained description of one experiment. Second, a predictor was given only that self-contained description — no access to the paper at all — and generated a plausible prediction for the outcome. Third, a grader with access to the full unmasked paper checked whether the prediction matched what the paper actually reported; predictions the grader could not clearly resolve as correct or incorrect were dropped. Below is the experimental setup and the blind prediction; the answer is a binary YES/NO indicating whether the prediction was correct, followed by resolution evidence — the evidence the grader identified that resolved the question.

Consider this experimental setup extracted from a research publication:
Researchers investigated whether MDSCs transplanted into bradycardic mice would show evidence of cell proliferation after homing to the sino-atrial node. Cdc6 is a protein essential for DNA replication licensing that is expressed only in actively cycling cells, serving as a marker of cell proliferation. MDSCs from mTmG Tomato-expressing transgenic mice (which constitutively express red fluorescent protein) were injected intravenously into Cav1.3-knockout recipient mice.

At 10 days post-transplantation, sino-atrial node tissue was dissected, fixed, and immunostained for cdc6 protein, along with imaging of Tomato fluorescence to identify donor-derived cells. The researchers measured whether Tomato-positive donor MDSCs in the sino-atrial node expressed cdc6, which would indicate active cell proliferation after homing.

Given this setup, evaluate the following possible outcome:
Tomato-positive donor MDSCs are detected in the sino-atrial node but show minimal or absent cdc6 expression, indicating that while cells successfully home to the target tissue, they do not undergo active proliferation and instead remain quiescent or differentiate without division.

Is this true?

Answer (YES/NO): NO